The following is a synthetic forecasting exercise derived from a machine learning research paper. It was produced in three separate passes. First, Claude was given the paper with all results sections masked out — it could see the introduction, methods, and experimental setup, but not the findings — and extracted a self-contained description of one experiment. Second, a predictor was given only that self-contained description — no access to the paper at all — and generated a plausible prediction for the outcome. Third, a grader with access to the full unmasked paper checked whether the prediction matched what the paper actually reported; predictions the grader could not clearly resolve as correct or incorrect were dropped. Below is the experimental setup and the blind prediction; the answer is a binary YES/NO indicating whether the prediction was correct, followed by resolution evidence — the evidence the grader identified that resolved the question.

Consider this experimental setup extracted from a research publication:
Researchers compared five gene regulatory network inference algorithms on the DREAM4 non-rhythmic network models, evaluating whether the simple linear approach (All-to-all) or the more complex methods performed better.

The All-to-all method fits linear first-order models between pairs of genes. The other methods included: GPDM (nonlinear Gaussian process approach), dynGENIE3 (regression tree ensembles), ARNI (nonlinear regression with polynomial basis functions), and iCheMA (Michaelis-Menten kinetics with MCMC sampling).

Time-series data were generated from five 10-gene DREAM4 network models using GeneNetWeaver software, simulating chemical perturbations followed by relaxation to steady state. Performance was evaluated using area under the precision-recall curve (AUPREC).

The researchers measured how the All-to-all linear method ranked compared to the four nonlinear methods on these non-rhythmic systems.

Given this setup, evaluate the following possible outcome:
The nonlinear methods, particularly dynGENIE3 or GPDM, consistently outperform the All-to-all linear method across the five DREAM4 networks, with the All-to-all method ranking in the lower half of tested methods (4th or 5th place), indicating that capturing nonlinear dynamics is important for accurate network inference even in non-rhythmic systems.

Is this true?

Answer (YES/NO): YES